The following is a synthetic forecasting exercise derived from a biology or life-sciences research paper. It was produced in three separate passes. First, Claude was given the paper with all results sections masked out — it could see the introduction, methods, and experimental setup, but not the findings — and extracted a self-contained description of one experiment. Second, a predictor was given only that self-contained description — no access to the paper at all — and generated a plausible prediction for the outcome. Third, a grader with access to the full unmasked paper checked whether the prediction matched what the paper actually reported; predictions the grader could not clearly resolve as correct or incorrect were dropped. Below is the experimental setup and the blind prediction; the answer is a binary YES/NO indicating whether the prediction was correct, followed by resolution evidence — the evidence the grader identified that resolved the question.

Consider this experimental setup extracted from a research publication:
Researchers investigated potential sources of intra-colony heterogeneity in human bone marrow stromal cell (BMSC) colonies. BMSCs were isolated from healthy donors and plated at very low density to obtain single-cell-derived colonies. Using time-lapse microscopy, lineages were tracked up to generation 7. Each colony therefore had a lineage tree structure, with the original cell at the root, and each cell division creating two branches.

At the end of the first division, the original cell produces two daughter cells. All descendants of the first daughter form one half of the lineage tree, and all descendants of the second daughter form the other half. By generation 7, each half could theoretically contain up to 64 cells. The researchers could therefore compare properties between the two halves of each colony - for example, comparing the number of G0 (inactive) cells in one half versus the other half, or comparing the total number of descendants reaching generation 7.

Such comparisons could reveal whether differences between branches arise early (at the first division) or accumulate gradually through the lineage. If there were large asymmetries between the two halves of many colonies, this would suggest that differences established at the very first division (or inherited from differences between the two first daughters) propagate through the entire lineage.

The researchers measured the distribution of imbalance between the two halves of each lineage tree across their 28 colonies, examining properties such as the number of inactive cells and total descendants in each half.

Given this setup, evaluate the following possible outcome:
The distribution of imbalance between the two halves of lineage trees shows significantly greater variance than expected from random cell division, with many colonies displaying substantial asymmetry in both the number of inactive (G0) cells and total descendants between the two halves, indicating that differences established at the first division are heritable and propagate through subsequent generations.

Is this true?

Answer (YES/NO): YES